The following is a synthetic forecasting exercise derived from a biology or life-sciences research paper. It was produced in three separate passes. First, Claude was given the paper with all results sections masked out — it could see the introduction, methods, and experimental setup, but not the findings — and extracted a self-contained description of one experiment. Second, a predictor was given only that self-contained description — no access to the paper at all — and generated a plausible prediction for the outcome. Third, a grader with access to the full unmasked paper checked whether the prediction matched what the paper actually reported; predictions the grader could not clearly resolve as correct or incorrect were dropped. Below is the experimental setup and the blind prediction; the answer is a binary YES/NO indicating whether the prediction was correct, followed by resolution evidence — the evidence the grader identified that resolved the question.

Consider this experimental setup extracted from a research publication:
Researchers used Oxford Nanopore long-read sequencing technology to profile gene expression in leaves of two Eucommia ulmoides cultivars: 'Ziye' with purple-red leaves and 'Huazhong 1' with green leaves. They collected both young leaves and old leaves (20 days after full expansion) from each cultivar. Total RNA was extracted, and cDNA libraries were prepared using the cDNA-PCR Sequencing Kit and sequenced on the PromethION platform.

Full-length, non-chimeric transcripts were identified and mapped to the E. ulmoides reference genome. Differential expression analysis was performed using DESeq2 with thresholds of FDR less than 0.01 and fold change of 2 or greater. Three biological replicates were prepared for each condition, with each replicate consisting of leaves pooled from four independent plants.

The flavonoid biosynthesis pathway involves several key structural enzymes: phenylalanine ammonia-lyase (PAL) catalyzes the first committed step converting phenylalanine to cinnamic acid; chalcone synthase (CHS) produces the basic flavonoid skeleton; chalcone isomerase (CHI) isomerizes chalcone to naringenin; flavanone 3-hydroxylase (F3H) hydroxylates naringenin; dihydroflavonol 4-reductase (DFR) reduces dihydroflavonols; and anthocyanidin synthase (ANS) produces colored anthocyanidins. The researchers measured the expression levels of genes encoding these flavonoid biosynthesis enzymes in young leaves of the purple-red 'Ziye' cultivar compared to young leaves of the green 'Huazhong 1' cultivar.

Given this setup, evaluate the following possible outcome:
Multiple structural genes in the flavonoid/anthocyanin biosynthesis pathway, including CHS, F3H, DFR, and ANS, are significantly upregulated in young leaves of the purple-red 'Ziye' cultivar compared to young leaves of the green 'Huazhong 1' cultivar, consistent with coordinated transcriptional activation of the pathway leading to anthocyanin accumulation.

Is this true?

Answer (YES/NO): NO